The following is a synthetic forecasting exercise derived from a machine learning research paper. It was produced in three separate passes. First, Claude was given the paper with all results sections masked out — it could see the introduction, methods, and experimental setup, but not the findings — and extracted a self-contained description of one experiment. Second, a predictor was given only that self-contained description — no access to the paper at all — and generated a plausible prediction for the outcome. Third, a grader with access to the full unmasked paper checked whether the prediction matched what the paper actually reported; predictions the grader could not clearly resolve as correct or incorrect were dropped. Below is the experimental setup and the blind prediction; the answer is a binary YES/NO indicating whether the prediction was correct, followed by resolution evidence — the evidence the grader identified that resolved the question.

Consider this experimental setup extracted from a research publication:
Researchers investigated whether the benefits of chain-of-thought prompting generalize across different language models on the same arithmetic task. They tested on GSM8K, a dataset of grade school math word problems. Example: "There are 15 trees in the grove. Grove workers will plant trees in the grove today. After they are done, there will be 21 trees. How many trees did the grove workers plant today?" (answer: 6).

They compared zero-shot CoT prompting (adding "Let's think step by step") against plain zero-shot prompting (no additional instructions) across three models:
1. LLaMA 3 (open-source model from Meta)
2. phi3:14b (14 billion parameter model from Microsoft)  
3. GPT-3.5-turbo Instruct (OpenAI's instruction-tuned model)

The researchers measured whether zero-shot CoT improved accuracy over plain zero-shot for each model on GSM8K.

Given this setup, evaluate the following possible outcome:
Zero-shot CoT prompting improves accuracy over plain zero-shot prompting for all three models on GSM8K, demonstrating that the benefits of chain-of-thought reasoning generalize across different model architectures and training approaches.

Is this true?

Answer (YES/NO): NO